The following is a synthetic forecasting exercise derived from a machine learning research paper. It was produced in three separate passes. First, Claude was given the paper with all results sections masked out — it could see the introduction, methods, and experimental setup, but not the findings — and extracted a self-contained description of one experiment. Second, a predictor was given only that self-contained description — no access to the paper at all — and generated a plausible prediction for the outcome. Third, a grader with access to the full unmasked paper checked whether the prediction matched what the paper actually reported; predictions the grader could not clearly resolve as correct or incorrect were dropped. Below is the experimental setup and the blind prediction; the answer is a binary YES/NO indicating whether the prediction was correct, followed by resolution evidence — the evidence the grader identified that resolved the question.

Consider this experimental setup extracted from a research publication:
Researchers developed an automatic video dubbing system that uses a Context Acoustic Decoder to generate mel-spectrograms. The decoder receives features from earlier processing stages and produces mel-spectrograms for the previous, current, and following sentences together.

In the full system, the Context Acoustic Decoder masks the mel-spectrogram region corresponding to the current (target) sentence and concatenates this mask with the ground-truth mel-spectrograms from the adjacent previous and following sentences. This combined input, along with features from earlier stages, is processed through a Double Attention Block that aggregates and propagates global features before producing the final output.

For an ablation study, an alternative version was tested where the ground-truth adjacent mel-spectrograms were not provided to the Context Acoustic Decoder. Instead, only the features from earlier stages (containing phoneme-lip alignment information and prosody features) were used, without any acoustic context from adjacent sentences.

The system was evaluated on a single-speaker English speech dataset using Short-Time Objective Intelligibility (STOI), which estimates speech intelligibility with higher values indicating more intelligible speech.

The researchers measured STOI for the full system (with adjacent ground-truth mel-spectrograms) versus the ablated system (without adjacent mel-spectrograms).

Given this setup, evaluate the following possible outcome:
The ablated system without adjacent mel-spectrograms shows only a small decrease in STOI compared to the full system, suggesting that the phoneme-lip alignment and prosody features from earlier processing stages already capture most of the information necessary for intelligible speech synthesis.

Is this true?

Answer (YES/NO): NO